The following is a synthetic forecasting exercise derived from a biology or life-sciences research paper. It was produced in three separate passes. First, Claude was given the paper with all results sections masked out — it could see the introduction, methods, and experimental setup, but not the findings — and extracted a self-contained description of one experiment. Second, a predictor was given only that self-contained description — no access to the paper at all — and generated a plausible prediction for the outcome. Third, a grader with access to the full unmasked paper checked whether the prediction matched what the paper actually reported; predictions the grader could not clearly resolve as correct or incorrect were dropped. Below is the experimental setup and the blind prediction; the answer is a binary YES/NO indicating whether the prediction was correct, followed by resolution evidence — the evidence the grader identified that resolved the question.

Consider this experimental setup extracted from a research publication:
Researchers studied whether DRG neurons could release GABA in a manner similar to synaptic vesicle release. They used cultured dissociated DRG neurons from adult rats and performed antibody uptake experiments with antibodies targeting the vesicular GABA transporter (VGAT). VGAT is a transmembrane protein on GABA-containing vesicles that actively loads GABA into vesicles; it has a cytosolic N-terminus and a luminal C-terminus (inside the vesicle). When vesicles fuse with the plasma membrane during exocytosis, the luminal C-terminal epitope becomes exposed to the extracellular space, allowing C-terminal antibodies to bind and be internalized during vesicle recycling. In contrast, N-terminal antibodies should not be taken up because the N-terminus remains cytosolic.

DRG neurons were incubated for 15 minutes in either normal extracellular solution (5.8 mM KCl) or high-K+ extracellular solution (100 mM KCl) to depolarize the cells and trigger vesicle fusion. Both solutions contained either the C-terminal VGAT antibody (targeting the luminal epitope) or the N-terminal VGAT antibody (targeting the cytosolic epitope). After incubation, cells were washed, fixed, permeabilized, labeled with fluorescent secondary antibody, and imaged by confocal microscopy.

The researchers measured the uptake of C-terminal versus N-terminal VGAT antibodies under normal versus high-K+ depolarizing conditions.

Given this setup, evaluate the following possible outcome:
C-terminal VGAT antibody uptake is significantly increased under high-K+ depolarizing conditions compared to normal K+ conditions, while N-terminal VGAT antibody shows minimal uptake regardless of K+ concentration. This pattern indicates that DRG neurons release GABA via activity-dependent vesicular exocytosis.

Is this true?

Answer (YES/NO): YES